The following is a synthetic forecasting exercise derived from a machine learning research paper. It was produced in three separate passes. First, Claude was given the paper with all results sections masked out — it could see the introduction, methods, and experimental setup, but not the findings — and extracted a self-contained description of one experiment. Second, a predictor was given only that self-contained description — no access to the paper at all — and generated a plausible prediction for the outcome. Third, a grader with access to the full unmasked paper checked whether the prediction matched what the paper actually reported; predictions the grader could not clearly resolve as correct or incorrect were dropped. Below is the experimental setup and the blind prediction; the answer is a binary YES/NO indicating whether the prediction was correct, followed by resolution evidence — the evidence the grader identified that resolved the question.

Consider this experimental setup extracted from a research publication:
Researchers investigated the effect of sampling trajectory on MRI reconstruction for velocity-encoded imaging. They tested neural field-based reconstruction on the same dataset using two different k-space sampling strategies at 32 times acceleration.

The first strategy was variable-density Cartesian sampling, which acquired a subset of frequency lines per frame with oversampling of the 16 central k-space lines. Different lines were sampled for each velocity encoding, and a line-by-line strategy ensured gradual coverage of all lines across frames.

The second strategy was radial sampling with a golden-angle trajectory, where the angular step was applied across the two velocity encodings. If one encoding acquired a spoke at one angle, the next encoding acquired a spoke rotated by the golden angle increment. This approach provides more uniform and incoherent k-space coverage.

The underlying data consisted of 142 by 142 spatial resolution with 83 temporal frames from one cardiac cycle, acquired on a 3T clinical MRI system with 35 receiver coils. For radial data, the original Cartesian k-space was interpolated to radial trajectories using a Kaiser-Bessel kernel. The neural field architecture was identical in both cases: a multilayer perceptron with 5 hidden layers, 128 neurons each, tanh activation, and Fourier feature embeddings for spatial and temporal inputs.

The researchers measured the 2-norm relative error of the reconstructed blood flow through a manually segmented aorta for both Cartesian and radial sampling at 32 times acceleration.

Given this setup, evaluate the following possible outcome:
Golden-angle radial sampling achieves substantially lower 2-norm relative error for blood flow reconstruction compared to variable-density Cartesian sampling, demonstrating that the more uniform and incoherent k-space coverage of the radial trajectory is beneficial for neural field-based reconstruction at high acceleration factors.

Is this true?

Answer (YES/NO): YES